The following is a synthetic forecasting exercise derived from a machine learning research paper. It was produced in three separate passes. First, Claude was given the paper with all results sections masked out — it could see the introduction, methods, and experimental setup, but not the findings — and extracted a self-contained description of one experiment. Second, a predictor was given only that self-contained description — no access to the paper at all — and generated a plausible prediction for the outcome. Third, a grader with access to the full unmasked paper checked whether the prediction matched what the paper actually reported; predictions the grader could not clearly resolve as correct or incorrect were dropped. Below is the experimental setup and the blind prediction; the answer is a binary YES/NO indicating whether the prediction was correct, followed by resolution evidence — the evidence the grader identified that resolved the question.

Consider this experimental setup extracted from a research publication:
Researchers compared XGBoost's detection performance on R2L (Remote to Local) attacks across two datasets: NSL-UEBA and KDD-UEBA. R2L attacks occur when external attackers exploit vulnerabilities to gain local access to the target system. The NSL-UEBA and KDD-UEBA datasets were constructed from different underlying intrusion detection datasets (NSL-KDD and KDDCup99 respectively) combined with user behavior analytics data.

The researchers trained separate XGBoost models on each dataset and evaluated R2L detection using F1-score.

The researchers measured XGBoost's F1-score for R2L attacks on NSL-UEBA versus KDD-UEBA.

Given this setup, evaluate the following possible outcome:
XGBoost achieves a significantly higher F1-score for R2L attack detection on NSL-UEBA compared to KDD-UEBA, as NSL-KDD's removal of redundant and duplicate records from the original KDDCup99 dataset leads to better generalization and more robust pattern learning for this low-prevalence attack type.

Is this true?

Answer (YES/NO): NO